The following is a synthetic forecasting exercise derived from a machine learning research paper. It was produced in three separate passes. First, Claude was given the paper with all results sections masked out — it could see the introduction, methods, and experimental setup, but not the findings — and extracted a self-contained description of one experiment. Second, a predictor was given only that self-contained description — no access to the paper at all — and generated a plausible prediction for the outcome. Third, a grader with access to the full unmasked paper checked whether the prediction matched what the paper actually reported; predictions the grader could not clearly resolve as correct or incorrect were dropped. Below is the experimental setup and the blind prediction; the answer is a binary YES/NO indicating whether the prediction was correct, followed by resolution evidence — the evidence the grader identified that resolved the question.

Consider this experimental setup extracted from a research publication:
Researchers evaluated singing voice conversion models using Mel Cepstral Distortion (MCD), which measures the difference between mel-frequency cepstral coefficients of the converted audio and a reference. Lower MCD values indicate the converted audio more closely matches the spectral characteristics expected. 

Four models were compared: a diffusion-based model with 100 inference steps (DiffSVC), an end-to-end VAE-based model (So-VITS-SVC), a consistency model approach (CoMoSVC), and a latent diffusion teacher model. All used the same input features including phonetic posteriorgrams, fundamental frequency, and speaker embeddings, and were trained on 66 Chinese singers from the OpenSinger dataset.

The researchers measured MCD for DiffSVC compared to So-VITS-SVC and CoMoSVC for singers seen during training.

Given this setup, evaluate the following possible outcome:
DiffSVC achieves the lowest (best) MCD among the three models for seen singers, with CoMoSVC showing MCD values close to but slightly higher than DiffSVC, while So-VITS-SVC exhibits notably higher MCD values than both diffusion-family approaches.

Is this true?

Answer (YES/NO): NO